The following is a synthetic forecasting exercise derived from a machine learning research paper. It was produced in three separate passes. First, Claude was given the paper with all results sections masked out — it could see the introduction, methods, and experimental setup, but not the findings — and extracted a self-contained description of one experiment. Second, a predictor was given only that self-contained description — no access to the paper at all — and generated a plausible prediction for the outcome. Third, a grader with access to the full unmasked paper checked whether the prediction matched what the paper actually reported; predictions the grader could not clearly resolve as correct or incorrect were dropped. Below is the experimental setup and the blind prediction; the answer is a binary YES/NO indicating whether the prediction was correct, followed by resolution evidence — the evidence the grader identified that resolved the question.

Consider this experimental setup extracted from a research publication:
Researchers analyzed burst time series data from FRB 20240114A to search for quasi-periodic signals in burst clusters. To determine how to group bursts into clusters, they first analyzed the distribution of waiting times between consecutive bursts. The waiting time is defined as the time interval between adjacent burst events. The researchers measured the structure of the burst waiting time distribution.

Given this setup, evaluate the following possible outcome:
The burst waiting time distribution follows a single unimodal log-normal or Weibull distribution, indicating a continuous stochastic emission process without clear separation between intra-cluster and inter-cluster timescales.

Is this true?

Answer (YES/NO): NO